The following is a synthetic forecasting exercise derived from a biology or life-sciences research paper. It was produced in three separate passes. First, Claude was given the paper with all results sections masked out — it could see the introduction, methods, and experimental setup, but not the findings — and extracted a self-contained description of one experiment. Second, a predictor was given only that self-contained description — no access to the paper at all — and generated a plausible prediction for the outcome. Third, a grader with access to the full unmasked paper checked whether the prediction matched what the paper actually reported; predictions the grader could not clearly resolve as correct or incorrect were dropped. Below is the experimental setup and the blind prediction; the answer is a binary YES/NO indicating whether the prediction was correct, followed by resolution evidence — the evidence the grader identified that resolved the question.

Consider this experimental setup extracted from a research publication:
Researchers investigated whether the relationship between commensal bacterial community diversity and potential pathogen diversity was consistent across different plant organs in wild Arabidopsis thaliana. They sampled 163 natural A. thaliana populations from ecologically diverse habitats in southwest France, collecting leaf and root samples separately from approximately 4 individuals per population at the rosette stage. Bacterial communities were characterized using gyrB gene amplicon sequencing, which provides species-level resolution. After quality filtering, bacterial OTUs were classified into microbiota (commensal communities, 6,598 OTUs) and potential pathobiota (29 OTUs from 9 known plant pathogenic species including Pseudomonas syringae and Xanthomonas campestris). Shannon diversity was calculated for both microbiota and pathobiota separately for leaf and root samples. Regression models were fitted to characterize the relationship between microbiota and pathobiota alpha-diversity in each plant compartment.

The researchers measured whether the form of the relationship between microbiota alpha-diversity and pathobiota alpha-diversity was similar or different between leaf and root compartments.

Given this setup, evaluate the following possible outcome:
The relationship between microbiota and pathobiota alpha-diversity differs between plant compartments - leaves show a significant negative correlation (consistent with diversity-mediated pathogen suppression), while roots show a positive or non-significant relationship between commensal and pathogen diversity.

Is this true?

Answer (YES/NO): NO